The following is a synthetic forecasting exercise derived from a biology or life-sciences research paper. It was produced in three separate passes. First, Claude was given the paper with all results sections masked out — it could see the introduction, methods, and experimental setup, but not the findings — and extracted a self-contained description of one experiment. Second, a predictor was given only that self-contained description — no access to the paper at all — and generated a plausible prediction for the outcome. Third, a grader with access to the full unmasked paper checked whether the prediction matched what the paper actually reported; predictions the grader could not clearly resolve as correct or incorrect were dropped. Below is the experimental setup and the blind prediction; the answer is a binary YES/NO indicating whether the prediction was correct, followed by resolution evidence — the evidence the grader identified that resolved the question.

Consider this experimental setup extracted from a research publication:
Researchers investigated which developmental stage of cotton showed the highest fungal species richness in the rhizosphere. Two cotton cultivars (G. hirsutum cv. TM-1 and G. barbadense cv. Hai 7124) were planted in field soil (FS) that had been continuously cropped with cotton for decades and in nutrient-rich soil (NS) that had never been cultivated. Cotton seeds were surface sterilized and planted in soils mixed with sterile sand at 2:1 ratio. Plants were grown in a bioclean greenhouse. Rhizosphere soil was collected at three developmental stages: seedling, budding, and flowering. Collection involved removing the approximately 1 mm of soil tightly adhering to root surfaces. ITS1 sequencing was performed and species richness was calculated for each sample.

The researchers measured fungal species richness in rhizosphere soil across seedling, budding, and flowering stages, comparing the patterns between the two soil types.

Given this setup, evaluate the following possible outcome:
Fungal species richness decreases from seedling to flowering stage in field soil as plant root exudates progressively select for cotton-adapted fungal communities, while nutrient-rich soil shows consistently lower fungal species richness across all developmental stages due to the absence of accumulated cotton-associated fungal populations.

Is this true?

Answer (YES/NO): NO